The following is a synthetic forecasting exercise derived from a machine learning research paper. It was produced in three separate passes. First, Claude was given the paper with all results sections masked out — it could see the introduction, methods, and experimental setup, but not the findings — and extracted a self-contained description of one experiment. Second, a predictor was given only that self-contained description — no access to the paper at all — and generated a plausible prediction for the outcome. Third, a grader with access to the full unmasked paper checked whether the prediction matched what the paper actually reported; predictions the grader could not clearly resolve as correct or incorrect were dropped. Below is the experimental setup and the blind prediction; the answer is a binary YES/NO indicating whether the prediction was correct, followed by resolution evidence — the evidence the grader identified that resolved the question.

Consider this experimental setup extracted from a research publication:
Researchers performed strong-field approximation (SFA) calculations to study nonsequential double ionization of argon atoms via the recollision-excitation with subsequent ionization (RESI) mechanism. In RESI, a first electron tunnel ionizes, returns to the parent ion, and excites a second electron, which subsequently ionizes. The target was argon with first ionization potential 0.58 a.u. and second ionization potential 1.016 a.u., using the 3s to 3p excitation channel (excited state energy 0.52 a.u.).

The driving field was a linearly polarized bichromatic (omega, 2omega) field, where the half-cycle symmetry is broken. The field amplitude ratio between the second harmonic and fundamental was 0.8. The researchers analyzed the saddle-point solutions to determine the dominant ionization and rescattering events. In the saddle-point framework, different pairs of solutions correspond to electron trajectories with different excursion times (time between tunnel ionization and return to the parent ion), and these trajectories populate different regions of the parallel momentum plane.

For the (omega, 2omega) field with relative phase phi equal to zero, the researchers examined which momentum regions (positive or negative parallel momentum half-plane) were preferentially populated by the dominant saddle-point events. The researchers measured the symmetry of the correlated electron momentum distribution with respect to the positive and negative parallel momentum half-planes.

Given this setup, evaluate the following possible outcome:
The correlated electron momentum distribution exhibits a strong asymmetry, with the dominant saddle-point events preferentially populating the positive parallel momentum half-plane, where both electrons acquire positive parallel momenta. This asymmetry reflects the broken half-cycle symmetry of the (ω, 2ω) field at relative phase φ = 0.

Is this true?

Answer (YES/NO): NO